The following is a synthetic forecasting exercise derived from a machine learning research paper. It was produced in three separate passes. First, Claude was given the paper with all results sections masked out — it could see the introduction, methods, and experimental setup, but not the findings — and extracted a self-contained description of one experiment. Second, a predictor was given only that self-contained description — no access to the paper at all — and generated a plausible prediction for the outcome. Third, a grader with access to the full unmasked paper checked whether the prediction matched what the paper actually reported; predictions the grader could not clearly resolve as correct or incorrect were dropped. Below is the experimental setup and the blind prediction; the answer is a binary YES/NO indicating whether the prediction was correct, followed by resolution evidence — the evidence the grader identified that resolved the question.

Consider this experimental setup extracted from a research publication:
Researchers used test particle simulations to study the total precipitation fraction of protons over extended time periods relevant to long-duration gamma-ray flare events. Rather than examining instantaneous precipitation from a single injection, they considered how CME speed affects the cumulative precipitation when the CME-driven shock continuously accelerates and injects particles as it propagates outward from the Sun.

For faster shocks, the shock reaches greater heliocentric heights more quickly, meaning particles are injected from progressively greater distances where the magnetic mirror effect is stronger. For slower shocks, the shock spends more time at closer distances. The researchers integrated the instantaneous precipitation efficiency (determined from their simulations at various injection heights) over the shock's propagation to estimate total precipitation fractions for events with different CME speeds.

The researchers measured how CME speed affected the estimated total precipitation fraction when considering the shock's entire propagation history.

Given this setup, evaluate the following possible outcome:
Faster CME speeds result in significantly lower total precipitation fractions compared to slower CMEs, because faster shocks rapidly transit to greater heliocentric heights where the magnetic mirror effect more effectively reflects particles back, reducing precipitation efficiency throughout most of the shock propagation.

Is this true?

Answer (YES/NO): YES